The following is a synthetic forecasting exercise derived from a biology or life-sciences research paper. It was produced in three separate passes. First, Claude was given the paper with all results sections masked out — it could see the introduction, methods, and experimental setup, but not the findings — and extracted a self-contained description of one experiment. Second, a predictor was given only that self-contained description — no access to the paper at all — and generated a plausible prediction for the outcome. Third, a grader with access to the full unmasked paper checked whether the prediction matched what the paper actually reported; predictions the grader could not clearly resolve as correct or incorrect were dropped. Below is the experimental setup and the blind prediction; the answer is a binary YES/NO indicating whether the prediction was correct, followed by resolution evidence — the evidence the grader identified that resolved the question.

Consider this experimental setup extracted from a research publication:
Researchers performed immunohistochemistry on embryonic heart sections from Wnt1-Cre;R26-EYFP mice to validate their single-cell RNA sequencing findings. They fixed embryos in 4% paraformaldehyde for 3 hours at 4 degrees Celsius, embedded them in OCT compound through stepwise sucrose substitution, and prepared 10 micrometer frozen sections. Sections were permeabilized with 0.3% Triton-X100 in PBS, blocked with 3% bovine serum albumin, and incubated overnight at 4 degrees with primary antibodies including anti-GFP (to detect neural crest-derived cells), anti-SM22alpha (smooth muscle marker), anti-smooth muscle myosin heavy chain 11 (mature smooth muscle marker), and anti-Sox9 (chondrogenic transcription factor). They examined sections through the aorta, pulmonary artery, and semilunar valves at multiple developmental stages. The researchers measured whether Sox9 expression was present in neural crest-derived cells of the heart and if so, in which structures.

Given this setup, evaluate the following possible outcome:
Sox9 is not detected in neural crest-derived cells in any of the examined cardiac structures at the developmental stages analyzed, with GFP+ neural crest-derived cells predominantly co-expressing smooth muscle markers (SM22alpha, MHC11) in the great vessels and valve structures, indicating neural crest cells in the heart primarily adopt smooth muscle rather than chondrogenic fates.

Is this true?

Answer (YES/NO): NO